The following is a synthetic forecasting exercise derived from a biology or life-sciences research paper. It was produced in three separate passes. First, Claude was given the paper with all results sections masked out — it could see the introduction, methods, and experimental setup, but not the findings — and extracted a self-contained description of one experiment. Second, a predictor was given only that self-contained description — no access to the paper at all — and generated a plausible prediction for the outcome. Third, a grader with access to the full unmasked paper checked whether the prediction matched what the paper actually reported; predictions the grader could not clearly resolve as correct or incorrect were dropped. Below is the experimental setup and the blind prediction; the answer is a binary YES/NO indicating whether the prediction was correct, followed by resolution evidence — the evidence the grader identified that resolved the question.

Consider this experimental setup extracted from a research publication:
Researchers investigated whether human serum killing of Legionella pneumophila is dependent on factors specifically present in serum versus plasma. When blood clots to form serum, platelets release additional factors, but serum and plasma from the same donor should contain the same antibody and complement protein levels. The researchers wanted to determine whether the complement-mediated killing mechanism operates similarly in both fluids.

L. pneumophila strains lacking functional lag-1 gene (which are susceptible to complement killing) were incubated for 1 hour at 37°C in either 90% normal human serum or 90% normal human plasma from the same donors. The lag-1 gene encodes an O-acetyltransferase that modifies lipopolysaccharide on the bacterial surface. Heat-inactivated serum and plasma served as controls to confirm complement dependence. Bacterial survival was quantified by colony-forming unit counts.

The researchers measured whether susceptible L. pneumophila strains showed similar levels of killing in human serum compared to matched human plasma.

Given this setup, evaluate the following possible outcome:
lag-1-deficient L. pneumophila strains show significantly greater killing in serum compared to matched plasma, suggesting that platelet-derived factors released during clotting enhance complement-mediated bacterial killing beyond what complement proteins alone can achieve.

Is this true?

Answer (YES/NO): NO